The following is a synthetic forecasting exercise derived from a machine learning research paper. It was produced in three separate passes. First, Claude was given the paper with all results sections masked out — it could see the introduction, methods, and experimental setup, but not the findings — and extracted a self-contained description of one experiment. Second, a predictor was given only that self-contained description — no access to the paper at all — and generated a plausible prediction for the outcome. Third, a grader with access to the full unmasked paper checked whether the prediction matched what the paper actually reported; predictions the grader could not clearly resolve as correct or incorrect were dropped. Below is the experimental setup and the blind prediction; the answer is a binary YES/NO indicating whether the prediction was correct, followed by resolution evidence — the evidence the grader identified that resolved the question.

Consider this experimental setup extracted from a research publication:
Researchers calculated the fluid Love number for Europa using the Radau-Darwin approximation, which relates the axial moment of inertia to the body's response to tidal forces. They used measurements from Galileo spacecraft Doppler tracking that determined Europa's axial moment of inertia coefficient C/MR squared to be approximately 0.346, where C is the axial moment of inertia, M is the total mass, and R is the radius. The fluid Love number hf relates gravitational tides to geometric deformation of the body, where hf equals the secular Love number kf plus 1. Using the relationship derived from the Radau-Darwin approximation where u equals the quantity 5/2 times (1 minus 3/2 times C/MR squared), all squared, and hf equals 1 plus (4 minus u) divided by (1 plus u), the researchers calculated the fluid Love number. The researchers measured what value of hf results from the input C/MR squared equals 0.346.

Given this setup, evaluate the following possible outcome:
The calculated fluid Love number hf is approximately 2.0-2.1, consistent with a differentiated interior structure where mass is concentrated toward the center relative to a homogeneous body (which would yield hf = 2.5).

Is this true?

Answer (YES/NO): YES